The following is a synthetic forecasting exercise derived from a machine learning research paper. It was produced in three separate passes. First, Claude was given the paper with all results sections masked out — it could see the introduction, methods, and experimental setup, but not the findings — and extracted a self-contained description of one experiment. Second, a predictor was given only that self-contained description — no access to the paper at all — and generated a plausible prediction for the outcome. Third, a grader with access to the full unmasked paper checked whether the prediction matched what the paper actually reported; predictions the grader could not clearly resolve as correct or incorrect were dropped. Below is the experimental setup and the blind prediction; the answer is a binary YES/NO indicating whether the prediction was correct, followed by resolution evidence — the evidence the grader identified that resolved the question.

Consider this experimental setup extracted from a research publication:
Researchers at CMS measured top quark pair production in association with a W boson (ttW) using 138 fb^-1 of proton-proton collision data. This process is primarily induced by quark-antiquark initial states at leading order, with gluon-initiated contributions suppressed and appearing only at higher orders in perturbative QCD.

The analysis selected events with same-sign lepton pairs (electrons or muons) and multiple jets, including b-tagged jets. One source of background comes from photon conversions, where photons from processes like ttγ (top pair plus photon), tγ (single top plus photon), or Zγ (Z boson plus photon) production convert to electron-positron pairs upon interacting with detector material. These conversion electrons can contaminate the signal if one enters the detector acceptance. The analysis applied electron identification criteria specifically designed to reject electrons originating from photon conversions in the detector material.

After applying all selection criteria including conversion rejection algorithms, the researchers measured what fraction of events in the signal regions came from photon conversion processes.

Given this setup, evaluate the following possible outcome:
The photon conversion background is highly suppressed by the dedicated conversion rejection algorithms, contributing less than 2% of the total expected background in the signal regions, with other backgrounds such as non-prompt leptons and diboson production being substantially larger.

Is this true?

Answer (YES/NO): NO